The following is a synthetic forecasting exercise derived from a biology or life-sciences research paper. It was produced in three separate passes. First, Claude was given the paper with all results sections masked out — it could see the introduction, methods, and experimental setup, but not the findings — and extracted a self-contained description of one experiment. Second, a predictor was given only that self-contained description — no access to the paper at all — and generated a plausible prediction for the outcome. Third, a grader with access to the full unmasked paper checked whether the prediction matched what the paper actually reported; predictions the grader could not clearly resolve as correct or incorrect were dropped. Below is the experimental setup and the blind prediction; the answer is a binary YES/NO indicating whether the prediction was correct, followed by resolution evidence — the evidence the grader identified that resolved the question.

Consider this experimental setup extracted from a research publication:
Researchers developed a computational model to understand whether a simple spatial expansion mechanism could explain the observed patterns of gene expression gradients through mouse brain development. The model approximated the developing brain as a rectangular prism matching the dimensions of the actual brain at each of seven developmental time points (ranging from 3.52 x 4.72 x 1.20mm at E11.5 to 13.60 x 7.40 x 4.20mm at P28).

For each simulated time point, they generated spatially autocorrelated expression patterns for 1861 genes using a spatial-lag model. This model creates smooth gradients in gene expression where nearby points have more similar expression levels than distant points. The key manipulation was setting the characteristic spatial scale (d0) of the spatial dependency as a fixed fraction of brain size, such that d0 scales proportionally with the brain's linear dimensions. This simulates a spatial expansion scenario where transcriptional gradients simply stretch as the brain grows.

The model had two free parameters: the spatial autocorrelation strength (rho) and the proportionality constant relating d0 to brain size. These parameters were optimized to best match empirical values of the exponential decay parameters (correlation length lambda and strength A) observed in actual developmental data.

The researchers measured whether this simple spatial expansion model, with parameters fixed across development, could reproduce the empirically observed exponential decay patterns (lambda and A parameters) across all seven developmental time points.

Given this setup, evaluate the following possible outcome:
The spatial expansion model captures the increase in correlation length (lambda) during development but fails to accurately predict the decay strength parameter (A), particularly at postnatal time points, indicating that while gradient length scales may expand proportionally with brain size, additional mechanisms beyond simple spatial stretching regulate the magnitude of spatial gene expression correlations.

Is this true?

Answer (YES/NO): NO